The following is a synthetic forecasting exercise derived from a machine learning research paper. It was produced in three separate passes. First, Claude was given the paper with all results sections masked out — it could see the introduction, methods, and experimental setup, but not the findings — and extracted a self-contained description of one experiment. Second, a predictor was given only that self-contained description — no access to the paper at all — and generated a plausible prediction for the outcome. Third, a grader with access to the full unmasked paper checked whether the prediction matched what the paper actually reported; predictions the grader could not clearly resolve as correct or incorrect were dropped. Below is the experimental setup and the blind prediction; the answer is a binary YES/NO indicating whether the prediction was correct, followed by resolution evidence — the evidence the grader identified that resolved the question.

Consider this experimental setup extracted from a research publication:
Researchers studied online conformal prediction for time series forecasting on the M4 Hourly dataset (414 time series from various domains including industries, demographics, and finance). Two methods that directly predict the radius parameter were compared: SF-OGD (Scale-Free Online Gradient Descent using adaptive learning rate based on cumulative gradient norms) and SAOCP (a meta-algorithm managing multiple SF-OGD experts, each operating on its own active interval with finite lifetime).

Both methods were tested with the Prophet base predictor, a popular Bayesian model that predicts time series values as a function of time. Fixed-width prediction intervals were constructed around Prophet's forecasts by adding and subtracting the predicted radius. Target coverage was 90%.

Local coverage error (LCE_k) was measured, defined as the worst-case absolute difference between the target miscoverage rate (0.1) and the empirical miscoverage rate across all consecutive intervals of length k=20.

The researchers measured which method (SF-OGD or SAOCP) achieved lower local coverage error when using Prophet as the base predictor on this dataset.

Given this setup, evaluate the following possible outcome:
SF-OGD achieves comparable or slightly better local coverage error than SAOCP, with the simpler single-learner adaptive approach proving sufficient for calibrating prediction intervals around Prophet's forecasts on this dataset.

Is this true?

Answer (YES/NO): YES